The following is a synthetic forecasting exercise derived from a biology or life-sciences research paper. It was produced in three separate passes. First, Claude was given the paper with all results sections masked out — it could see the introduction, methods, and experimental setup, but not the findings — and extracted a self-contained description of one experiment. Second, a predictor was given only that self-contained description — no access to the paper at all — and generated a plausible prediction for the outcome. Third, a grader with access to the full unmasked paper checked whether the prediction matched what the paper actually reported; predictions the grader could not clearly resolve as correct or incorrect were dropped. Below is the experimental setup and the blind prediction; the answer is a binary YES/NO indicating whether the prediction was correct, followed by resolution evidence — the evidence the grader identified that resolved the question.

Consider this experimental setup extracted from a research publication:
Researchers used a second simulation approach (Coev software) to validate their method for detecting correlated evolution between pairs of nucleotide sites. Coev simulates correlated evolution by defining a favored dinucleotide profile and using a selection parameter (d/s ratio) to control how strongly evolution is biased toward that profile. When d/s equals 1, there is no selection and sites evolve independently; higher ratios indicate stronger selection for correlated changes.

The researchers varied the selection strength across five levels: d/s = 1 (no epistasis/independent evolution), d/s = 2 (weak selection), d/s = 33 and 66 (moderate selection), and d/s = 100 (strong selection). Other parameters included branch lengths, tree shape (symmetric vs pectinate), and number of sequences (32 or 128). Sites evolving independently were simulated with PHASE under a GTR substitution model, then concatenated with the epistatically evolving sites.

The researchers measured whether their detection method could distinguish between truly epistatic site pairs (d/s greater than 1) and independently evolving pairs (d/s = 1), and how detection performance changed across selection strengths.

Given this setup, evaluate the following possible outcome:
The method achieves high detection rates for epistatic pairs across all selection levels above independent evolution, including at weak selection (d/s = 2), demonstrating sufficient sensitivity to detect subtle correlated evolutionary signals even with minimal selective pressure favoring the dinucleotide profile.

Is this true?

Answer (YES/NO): NO